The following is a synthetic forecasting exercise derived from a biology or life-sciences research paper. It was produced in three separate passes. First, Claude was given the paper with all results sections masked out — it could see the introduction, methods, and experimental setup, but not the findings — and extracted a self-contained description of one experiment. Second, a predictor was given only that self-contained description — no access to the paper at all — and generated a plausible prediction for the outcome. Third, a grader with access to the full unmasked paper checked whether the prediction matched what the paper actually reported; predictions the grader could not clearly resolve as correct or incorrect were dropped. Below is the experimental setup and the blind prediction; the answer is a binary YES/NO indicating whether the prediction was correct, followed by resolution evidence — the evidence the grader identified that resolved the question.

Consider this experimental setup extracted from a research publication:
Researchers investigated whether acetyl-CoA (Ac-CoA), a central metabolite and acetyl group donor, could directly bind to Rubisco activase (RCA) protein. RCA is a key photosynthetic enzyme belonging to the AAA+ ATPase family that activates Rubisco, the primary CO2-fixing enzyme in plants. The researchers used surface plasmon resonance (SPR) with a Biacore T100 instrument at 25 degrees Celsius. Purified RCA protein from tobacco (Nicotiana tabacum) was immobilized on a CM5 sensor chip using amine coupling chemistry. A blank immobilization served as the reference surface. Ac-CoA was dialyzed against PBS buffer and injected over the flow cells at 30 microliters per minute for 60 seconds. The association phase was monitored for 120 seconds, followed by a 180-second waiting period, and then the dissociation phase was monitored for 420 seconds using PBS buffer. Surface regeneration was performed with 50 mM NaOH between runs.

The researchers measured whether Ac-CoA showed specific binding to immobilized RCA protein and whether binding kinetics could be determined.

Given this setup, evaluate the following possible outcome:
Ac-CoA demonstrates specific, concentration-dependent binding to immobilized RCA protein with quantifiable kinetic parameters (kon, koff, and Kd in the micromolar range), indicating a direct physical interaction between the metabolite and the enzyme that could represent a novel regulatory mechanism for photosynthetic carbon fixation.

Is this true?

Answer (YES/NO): NO